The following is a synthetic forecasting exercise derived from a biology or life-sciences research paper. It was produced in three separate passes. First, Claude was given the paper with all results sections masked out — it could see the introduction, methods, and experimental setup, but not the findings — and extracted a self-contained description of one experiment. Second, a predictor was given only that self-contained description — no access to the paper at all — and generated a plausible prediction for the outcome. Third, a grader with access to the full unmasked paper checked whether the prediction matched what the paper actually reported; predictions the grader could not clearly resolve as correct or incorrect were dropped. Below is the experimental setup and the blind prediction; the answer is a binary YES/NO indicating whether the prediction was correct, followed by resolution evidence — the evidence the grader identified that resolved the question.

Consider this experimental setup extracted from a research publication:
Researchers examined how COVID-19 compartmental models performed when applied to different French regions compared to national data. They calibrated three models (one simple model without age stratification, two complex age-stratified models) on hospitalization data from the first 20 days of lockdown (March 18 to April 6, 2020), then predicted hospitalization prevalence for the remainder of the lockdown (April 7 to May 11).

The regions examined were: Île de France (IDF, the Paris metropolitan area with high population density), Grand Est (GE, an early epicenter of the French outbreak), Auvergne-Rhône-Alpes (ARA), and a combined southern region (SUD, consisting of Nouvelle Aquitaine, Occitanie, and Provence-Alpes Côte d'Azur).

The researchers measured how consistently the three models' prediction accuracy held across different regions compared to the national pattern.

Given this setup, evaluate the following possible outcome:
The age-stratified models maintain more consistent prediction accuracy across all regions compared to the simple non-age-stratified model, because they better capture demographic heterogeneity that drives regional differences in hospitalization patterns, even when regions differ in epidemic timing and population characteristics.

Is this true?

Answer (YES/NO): NO